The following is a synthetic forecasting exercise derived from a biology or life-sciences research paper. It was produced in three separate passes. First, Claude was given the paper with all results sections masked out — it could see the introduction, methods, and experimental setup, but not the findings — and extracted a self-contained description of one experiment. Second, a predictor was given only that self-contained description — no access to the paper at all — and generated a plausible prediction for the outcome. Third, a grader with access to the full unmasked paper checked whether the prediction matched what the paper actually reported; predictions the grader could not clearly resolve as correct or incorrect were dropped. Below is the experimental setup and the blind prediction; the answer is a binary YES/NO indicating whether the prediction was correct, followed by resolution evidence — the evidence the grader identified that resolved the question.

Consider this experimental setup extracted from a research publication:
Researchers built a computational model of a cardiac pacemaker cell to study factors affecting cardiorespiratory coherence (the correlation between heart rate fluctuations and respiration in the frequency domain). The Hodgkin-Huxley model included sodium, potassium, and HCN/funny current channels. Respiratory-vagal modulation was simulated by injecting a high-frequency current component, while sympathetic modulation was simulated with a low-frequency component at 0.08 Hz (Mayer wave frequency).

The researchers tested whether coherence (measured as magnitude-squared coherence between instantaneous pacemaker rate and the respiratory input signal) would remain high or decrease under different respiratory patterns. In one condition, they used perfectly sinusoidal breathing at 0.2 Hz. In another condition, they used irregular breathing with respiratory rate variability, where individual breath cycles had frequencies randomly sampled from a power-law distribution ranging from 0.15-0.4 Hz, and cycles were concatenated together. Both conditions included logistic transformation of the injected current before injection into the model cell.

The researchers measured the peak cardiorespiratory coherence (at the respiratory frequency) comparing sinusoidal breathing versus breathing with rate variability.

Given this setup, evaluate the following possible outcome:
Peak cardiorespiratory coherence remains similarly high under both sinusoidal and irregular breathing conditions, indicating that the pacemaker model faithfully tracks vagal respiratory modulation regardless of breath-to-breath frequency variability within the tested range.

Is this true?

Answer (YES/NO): NO